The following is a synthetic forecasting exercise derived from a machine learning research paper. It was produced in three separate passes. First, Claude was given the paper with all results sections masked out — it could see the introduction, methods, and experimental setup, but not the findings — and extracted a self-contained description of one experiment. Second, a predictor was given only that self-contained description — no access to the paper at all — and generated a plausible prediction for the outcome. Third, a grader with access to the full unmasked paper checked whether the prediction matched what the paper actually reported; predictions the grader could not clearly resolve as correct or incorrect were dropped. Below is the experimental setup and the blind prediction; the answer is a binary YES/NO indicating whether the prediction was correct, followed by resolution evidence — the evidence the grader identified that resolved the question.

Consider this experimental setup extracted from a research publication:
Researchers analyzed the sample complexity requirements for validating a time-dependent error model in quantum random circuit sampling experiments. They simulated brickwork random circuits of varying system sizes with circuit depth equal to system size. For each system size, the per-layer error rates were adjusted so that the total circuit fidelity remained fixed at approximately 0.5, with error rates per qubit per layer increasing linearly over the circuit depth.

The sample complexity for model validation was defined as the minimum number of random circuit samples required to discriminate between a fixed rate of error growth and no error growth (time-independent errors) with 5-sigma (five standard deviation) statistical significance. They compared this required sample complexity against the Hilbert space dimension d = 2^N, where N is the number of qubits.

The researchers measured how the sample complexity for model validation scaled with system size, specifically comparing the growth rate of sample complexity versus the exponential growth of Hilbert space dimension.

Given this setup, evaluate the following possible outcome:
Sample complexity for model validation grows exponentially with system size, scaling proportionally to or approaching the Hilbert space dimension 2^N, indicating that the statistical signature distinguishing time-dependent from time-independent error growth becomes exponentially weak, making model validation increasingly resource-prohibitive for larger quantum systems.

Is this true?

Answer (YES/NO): NO